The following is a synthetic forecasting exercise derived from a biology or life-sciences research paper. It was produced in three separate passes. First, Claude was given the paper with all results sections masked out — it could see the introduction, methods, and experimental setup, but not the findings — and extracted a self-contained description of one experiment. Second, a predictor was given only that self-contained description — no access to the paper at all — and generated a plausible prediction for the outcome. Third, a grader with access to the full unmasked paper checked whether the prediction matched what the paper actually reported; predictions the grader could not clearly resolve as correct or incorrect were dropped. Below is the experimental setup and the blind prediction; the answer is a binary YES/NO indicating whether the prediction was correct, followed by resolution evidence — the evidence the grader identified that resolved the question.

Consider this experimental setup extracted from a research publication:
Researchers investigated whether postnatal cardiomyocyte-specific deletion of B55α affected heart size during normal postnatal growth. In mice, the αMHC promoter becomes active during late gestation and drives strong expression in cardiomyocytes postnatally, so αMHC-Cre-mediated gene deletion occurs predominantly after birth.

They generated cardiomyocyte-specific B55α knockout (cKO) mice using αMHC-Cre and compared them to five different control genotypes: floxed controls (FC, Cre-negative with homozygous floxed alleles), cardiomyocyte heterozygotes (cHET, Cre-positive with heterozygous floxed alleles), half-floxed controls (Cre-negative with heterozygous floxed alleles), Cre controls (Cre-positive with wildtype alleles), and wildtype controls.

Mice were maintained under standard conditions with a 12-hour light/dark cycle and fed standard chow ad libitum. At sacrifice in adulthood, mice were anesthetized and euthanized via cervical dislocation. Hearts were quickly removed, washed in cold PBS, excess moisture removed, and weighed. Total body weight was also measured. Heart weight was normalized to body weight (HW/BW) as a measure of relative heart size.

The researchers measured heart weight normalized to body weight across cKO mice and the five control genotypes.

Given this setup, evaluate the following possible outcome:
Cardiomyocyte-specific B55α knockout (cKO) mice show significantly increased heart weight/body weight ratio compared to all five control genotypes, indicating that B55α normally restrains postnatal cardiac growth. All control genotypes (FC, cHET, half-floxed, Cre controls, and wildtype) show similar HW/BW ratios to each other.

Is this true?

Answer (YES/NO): NO